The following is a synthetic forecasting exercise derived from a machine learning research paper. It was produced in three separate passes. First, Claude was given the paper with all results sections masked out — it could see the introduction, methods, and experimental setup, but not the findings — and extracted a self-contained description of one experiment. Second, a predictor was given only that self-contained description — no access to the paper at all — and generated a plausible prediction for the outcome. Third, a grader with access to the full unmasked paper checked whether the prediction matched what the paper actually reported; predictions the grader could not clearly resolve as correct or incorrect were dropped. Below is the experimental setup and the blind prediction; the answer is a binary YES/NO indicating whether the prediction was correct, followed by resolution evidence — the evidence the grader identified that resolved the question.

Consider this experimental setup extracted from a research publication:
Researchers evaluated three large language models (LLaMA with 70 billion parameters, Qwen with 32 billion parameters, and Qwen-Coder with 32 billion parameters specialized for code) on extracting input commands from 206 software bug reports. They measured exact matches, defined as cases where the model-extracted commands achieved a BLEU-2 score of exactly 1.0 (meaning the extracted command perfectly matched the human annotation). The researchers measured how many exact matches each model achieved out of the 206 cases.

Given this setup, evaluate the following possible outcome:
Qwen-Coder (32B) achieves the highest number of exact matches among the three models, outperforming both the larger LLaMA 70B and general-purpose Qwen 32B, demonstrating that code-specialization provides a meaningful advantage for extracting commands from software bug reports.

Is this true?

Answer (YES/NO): NO